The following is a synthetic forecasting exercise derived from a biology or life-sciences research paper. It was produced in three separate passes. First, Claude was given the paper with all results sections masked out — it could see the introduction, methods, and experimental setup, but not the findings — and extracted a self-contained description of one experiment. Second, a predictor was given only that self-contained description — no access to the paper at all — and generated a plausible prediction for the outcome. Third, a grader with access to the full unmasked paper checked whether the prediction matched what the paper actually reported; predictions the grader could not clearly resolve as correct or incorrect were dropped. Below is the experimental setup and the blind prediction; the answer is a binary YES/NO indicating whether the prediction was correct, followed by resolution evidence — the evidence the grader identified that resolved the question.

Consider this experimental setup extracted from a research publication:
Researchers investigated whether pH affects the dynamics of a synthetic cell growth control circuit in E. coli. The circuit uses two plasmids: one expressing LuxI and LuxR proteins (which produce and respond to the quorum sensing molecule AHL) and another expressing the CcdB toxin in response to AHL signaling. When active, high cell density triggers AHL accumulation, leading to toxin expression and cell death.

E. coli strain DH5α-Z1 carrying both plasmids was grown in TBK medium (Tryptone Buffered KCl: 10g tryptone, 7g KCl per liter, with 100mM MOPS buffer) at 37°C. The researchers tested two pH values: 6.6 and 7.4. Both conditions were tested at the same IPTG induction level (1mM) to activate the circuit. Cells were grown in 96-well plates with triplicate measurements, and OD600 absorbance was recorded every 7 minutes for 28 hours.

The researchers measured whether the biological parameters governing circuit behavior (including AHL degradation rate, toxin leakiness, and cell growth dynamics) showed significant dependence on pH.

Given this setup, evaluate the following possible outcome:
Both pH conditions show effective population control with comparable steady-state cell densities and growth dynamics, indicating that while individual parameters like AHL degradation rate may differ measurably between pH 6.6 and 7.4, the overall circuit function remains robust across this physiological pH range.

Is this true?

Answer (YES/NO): NO